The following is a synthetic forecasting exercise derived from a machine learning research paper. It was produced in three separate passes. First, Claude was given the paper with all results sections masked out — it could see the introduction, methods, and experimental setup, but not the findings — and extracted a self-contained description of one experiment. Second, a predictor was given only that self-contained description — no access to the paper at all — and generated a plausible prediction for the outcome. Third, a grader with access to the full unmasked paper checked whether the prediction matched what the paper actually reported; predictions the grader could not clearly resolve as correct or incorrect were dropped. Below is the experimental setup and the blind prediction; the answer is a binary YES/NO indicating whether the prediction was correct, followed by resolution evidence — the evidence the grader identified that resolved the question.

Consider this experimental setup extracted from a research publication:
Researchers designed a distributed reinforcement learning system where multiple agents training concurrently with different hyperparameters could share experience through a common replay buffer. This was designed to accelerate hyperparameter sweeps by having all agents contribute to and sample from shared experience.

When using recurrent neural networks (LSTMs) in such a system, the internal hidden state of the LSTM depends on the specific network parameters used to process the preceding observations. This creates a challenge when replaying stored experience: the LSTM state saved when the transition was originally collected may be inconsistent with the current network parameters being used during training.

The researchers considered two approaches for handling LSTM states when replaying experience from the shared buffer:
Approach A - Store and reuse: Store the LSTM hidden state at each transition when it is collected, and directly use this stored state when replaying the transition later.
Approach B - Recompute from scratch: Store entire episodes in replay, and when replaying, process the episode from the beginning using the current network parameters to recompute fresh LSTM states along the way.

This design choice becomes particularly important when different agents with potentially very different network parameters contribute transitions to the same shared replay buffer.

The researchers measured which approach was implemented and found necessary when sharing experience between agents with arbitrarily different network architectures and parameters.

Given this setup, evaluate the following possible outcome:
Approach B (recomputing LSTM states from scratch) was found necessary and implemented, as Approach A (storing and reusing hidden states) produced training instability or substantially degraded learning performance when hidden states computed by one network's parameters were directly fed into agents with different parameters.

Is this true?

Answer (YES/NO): YES